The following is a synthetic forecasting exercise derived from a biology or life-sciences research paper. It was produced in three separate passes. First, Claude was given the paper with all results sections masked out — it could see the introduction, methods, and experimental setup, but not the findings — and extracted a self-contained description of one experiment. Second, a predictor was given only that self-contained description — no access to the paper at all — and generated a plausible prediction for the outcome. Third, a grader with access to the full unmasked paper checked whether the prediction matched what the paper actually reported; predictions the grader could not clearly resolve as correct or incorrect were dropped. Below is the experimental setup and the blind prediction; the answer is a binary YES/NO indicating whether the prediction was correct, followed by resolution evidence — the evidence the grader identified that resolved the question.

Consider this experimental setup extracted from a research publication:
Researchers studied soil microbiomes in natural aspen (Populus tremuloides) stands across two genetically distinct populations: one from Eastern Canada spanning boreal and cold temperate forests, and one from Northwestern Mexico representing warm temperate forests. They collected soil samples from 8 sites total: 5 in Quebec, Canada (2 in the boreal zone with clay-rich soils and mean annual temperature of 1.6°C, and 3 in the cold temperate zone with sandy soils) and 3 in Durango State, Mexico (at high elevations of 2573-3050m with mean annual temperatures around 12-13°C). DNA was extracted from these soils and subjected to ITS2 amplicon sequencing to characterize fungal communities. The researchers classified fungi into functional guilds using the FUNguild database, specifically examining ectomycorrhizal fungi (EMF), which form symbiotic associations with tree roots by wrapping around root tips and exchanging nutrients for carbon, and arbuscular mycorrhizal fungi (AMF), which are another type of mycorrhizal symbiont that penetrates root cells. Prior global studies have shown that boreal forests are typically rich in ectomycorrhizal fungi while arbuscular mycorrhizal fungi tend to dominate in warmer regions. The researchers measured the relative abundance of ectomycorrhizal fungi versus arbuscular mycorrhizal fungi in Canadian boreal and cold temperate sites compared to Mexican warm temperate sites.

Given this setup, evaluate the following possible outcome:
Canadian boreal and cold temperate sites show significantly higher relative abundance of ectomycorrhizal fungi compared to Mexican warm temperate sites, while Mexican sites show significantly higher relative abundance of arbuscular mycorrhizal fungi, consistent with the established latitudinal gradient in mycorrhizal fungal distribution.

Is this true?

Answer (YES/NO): NO